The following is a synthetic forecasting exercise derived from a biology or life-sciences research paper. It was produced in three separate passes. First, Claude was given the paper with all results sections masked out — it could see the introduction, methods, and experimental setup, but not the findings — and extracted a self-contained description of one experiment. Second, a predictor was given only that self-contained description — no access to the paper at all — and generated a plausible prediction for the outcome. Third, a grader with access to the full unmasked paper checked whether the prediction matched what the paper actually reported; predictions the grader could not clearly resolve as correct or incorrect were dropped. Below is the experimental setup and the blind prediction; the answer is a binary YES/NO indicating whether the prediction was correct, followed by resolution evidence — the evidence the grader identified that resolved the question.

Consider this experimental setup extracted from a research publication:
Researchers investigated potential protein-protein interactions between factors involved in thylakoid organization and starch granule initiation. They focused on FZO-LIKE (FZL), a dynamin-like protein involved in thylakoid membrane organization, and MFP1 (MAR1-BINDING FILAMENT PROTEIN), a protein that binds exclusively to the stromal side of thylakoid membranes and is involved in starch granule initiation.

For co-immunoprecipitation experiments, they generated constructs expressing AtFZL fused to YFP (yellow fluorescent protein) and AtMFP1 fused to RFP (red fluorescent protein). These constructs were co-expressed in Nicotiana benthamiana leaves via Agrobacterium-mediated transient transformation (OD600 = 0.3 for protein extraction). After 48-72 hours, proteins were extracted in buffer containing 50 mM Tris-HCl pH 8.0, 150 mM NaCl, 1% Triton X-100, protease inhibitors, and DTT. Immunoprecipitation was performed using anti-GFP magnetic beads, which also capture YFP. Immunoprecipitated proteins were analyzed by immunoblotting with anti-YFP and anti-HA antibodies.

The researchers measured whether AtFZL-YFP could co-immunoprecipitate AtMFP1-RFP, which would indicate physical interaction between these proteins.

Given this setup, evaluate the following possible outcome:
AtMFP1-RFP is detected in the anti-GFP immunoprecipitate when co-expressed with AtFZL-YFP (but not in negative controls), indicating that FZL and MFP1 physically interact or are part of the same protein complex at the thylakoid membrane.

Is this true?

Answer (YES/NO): NO